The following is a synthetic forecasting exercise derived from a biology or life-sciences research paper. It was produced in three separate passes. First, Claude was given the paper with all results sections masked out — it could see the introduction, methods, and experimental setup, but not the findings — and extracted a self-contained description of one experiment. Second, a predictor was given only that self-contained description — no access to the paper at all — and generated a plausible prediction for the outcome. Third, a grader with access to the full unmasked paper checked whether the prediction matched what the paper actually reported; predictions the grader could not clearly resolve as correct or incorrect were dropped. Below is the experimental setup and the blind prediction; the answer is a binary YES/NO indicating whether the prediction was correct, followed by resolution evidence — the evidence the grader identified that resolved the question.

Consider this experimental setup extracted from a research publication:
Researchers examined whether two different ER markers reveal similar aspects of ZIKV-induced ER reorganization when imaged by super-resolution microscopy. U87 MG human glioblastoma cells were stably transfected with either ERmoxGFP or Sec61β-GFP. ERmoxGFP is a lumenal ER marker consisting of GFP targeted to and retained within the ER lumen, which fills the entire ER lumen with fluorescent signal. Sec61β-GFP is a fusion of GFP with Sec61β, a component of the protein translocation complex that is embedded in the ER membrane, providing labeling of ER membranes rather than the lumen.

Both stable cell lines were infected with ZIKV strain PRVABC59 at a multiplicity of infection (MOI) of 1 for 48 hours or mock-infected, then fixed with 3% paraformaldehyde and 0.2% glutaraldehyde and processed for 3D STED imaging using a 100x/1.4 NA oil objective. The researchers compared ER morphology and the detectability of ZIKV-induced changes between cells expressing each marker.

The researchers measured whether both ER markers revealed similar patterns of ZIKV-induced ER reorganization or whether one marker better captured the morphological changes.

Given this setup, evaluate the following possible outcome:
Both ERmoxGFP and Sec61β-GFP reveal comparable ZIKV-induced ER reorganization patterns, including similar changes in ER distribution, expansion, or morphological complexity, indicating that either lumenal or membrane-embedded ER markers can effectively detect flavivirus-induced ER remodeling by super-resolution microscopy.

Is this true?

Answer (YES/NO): NO